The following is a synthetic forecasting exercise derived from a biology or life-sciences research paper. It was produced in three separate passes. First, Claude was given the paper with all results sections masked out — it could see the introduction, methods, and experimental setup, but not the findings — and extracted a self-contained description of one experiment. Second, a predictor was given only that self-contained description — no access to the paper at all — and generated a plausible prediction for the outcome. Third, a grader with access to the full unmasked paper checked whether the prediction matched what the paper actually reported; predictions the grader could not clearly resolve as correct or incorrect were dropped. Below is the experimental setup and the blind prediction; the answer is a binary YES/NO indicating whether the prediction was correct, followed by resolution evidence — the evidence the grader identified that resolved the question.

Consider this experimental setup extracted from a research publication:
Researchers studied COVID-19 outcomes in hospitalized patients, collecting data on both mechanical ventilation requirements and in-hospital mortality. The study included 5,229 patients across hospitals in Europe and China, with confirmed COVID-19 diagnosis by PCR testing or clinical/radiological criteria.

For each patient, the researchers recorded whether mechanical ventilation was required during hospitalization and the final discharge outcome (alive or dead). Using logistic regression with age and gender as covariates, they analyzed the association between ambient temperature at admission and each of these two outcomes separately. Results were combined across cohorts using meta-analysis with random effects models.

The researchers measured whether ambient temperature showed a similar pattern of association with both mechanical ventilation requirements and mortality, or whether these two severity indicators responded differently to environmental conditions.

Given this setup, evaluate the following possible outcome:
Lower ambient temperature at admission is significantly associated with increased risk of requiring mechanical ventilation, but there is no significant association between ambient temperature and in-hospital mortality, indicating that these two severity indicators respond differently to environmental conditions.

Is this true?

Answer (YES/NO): NO